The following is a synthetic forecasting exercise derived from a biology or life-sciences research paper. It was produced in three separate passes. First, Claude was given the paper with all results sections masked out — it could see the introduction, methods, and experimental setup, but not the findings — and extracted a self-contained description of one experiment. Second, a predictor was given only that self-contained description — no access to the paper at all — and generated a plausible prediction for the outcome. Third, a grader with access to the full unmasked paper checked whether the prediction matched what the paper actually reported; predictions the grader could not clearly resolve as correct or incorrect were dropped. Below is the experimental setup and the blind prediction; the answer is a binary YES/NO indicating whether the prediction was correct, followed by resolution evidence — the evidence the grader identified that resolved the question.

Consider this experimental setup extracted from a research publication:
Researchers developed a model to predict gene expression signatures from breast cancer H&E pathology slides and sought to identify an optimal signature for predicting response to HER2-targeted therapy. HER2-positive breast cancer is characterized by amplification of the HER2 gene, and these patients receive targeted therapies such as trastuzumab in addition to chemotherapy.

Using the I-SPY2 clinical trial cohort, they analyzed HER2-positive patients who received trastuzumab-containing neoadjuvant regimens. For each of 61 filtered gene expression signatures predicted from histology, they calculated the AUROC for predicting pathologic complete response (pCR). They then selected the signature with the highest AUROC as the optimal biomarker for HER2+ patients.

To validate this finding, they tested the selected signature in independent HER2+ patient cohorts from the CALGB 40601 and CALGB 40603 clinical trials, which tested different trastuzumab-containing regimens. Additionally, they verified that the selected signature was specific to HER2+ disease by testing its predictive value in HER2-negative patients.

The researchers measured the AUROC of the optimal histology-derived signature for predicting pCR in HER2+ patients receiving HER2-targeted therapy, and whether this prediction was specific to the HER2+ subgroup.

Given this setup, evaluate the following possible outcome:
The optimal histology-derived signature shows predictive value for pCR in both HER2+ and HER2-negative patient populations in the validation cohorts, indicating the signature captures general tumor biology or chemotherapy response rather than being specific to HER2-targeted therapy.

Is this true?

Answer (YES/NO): YES